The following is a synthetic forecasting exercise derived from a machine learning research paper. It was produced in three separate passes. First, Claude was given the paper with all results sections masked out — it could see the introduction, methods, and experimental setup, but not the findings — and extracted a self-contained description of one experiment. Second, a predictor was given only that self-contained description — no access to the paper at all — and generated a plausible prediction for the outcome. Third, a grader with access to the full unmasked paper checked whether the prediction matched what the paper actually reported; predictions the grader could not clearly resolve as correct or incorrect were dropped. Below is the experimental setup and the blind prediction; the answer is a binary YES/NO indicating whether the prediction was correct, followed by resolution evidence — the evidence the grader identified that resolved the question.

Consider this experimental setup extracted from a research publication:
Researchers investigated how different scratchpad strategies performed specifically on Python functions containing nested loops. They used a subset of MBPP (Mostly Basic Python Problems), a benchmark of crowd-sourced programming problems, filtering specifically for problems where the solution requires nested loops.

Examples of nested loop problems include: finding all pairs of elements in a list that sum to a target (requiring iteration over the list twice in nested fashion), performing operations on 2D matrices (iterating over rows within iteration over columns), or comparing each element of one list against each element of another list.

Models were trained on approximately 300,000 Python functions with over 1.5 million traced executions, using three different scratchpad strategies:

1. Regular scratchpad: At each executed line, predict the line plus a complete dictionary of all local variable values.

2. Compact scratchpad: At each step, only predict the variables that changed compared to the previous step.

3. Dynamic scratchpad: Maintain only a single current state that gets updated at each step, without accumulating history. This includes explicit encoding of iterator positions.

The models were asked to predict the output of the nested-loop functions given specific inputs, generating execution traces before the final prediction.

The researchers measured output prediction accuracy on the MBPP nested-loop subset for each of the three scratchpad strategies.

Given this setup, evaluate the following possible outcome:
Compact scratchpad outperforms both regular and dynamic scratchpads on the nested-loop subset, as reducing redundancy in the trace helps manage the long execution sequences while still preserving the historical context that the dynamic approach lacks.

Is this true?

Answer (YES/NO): NO